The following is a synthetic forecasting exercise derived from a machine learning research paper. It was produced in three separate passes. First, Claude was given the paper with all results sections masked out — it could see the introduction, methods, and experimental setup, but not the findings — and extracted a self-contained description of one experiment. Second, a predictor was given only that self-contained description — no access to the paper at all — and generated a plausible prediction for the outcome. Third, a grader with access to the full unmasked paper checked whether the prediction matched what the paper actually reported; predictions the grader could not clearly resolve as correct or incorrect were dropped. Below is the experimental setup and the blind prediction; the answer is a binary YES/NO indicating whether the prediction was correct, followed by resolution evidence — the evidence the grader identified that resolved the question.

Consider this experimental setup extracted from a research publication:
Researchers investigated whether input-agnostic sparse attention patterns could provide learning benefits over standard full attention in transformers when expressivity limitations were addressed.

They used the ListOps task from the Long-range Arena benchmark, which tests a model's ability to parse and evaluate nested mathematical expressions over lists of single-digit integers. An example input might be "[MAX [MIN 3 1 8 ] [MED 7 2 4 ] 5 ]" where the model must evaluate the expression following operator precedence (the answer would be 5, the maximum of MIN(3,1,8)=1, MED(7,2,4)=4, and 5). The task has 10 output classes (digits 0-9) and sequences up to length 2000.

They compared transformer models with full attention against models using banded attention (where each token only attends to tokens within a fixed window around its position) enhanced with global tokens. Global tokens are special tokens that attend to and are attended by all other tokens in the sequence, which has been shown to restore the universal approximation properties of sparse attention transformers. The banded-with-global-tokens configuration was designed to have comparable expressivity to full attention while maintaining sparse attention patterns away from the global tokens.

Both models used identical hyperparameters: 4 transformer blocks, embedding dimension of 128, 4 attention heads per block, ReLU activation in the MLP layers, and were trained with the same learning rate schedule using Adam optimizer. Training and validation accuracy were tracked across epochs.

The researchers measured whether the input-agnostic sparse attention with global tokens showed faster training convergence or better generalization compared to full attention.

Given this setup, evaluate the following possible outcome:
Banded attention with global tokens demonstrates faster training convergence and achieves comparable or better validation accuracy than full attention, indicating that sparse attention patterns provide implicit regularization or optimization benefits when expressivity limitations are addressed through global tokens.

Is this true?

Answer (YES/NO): NO